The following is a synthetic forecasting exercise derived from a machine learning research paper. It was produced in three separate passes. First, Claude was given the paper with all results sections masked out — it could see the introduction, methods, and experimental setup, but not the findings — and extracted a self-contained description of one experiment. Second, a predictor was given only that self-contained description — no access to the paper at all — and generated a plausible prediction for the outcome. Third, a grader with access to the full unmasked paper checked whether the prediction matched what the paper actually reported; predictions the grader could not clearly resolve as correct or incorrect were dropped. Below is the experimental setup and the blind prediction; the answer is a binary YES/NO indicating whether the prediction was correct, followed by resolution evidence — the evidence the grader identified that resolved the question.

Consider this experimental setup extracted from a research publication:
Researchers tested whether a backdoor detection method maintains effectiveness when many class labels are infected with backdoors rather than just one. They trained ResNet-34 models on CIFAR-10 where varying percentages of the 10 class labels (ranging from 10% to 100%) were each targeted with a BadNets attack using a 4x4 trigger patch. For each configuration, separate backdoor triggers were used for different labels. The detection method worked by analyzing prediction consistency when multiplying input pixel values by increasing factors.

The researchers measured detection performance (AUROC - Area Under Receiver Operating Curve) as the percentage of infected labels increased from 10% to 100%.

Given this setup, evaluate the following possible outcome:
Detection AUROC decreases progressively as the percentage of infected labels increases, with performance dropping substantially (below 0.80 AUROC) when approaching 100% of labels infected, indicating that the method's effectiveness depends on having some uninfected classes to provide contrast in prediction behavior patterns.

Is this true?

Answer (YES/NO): NO